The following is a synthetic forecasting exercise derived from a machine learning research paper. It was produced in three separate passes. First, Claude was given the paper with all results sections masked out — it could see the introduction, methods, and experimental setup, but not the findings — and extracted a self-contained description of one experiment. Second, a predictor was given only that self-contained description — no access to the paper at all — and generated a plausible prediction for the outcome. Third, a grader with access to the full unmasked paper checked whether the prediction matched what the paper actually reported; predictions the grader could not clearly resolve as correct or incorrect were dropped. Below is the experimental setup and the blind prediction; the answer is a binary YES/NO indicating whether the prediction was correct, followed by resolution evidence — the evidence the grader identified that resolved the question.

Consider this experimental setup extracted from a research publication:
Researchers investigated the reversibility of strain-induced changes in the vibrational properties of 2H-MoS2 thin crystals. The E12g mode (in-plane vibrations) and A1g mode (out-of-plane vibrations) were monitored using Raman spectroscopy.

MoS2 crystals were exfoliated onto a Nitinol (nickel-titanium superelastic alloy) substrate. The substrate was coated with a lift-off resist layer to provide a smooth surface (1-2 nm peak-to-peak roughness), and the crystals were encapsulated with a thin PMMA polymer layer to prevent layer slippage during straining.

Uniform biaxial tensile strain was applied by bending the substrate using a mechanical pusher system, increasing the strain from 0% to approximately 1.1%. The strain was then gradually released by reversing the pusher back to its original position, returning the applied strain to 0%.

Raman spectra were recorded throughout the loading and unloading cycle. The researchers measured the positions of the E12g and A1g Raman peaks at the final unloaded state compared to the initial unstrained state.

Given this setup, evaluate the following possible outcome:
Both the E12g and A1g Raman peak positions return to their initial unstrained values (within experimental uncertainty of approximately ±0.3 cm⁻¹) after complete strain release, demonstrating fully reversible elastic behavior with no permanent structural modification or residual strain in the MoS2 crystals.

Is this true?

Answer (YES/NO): YES